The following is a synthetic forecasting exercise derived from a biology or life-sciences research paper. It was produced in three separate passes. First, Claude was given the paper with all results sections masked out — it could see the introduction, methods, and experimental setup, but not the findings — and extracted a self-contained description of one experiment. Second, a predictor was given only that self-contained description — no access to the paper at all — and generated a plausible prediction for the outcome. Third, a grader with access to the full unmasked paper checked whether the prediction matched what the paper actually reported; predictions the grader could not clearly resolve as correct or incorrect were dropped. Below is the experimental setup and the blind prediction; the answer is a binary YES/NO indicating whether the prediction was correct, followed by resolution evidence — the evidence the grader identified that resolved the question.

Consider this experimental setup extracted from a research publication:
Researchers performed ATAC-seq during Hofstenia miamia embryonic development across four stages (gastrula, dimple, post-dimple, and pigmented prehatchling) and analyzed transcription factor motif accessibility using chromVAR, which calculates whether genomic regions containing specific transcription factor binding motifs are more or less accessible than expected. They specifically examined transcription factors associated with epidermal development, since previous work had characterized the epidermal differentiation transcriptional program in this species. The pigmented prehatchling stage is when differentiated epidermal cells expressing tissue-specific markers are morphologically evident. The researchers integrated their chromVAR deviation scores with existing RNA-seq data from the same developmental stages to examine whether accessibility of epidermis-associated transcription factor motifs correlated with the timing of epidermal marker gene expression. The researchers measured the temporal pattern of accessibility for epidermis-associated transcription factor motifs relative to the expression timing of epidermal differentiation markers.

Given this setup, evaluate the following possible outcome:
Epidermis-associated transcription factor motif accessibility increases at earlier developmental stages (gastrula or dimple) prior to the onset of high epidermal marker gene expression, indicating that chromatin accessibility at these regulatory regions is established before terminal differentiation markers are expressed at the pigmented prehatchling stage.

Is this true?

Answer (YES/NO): YES